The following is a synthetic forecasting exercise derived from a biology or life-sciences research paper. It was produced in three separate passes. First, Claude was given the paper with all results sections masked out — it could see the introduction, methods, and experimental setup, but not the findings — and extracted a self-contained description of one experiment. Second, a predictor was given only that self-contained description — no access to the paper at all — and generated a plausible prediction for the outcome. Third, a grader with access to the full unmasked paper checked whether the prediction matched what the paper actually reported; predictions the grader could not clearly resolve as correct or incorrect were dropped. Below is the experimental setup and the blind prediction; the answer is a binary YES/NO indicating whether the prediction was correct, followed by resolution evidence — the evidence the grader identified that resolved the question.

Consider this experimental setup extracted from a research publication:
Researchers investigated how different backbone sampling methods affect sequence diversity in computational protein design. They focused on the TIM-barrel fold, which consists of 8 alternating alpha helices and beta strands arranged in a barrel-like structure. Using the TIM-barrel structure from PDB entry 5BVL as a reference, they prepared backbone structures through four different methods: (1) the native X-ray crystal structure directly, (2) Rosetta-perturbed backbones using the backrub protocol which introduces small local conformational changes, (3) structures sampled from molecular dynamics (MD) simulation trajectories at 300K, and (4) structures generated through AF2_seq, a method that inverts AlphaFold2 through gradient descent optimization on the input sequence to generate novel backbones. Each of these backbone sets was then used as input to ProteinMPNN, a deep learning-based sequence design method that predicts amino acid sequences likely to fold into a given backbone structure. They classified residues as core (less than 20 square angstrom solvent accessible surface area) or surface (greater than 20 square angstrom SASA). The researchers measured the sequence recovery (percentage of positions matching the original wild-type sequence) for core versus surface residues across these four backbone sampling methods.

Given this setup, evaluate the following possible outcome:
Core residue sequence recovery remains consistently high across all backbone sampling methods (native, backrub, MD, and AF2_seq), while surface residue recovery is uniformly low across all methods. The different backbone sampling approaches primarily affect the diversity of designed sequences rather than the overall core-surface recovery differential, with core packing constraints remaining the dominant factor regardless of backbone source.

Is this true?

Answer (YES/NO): NO